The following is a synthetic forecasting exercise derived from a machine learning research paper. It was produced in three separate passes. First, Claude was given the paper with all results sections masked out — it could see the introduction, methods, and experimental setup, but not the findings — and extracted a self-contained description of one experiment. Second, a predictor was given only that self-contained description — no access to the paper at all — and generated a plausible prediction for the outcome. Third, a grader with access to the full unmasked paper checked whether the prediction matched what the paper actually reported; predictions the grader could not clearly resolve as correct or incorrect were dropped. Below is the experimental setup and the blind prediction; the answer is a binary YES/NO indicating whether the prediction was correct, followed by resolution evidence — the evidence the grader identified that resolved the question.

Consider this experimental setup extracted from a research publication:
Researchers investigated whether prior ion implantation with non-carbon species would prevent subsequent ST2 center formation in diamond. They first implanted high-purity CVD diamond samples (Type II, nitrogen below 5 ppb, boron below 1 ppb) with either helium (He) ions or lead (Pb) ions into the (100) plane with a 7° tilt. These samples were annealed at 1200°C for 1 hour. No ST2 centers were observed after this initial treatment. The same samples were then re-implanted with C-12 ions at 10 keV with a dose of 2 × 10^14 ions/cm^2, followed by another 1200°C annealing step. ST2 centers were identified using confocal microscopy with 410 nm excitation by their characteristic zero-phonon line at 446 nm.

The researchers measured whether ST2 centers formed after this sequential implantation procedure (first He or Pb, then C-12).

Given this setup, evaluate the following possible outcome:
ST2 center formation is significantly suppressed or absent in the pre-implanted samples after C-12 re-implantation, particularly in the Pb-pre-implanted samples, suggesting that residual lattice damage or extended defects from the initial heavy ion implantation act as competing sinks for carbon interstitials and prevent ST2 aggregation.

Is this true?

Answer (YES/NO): NO